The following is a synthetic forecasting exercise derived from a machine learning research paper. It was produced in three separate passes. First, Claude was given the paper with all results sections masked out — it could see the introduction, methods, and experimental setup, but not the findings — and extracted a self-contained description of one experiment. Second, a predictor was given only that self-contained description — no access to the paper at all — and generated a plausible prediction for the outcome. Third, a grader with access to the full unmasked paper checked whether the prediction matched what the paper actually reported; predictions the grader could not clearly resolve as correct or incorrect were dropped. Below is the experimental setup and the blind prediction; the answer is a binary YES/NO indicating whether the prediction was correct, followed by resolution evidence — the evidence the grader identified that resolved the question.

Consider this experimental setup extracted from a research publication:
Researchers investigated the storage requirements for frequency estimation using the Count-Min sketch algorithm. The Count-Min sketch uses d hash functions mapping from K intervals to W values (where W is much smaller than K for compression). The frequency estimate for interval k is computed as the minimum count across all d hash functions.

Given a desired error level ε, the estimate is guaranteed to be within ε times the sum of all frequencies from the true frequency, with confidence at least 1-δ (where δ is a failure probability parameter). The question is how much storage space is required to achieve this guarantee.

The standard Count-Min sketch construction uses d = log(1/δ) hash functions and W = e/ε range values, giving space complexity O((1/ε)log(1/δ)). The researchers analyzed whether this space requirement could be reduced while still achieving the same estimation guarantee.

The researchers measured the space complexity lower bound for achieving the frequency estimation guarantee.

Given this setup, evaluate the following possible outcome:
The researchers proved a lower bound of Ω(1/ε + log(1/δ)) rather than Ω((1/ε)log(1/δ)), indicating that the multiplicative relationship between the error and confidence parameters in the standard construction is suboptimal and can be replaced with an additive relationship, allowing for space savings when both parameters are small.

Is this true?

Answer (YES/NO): NO